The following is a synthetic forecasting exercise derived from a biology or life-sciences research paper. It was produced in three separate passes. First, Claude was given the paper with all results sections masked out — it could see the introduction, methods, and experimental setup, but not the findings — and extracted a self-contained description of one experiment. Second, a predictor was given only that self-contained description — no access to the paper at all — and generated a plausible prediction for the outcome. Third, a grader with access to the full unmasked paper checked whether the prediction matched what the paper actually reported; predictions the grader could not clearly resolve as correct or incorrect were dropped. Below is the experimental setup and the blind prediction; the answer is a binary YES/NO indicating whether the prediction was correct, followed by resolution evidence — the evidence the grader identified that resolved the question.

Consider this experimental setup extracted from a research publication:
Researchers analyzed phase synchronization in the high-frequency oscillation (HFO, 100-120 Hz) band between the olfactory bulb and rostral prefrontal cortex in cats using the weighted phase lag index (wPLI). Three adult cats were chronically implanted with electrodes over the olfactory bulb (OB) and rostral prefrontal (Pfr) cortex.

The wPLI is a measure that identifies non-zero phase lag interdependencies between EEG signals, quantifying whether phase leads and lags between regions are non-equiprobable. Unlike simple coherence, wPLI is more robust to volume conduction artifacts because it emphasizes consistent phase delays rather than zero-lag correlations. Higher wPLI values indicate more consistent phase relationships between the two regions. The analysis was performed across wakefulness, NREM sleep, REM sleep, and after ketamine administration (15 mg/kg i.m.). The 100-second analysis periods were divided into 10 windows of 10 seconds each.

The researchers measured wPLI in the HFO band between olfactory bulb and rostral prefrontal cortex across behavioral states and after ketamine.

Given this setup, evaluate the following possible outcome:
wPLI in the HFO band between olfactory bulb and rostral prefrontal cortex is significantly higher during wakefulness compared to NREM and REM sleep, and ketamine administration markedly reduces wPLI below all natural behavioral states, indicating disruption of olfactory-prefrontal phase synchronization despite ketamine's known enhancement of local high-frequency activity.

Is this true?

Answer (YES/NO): NO